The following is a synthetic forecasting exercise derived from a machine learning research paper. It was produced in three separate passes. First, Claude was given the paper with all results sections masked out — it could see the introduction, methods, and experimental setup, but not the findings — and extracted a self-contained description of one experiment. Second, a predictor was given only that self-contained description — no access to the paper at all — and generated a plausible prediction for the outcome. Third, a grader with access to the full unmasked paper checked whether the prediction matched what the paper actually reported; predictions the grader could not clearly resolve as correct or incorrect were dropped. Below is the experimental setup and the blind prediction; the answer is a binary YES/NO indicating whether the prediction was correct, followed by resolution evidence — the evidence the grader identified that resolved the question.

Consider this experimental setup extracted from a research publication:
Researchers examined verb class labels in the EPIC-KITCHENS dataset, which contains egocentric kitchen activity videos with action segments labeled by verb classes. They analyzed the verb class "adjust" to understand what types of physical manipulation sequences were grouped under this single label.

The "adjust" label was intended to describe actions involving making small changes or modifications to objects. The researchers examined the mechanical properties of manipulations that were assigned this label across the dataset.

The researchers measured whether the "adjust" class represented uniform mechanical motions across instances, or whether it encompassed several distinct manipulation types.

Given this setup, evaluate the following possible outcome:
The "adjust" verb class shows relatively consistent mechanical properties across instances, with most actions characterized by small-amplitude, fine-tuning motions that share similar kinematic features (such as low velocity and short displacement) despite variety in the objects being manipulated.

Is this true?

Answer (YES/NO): NO